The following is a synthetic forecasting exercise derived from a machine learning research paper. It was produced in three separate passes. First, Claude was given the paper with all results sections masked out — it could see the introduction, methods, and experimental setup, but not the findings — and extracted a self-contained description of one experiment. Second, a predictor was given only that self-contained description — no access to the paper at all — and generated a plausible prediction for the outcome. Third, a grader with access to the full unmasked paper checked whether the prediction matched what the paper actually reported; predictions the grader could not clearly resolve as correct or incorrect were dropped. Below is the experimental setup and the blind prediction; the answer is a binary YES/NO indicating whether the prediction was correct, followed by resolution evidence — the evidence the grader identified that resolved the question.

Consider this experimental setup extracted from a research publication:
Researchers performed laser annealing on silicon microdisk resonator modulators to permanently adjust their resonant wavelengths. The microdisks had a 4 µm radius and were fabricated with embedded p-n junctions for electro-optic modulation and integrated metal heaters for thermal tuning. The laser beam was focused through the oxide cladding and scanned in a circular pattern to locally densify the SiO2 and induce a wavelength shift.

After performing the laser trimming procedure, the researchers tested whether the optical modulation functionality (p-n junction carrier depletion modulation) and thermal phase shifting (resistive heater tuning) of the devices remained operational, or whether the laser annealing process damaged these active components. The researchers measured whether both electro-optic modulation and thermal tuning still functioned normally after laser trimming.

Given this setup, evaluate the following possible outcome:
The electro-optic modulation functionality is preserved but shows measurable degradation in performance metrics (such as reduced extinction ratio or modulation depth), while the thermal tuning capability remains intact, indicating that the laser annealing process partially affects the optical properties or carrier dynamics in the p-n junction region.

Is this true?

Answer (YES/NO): NO